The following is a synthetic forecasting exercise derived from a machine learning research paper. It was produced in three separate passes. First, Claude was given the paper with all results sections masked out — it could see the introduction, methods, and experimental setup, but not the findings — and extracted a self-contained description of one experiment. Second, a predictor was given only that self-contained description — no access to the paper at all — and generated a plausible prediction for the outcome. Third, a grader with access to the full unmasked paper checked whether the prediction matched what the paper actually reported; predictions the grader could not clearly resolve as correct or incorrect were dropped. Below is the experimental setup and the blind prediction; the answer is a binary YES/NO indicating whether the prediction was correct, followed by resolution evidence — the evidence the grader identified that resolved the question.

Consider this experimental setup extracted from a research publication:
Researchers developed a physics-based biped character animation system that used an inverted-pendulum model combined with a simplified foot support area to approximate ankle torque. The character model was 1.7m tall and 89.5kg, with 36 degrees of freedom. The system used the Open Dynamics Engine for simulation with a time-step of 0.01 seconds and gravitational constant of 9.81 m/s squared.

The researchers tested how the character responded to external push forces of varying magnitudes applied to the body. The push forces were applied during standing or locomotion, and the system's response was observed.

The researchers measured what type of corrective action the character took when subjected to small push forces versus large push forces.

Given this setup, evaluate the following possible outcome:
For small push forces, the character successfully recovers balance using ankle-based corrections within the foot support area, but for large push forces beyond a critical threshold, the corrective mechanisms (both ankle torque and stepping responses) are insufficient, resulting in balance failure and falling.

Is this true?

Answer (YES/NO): NO